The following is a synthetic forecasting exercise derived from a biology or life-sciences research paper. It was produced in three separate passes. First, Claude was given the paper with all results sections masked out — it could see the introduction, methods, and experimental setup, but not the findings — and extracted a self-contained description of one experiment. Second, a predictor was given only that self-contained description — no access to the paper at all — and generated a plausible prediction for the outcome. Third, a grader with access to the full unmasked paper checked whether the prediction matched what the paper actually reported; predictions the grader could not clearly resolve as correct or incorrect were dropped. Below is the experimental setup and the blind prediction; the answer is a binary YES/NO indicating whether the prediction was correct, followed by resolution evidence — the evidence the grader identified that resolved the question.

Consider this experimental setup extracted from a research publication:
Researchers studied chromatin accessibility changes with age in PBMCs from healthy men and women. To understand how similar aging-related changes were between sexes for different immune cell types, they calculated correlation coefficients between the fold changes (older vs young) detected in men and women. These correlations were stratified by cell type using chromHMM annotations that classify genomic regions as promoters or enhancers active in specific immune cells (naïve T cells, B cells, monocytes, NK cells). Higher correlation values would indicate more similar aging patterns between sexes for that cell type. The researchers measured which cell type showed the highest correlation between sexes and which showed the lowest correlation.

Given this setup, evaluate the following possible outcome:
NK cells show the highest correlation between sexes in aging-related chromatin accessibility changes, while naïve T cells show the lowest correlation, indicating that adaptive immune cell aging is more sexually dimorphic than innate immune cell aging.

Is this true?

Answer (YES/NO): NO